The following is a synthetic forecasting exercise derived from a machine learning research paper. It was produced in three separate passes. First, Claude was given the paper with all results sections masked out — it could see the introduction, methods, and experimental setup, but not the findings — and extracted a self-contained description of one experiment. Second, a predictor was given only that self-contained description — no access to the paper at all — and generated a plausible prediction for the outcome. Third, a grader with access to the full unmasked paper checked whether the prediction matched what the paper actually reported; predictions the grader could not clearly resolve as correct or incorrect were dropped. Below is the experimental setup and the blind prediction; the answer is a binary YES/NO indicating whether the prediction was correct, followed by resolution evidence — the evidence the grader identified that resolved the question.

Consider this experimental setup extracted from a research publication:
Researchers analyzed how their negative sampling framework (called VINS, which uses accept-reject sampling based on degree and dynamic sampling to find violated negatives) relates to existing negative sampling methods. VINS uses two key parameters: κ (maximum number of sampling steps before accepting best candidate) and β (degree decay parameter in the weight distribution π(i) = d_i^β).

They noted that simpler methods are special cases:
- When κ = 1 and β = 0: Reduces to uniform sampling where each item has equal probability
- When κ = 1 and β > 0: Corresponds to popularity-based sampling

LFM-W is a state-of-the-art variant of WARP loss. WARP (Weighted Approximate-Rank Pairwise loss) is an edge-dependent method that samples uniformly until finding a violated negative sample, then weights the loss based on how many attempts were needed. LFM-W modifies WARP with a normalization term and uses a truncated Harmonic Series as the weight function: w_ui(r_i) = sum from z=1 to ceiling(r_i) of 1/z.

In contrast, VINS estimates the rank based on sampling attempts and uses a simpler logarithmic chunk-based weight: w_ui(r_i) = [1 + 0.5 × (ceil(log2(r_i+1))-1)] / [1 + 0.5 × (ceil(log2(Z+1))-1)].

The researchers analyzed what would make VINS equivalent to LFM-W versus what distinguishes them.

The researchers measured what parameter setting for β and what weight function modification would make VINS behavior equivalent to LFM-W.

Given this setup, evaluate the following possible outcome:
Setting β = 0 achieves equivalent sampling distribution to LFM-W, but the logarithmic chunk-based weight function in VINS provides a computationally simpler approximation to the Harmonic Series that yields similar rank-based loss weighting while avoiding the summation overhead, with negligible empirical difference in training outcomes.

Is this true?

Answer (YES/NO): NO